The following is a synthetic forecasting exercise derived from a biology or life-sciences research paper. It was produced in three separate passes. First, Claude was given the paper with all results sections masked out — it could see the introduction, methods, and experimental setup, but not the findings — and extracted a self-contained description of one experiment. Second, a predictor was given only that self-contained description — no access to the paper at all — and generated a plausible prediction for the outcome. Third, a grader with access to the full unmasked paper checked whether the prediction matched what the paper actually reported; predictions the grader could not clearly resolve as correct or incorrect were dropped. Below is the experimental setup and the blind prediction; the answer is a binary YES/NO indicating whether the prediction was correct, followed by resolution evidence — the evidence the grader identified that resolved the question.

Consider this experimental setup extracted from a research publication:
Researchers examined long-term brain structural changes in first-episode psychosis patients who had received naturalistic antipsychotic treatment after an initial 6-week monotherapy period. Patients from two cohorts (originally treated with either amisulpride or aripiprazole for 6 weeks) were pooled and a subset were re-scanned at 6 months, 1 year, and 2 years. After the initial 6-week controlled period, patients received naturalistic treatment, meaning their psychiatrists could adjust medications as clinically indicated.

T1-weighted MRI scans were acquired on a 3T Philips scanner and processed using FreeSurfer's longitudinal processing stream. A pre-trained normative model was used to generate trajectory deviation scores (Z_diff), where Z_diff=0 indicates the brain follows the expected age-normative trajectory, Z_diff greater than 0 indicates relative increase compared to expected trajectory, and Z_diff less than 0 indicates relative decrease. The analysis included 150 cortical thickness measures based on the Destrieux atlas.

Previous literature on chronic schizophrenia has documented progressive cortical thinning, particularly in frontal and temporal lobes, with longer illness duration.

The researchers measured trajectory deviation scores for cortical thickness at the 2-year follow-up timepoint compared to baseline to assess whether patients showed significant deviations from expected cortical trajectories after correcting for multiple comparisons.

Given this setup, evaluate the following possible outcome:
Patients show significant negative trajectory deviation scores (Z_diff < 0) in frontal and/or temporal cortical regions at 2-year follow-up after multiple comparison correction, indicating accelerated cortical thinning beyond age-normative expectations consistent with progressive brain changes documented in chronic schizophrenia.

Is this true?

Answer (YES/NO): YES